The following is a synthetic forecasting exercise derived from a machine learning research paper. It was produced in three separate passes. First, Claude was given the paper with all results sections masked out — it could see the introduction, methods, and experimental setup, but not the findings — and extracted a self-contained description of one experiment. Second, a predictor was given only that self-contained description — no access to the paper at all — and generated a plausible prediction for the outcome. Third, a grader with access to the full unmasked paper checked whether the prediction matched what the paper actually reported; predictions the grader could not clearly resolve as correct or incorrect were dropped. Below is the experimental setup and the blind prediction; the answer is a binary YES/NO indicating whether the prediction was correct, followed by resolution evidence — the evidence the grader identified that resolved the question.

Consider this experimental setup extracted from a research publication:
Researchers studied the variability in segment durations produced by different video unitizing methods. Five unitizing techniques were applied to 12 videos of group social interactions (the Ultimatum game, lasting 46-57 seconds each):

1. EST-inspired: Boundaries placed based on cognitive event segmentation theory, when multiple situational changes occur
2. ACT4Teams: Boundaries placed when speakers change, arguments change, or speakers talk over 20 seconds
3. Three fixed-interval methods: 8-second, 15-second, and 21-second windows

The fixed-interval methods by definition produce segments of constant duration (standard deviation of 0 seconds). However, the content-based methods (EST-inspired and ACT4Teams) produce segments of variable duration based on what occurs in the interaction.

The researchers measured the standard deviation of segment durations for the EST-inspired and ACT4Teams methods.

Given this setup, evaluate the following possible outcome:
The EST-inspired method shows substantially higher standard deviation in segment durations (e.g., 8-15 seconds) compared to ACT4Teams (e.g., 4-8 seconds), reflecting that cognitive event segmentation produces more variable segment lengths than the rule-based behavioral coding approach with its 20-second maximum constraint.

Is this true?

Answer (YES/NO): YES